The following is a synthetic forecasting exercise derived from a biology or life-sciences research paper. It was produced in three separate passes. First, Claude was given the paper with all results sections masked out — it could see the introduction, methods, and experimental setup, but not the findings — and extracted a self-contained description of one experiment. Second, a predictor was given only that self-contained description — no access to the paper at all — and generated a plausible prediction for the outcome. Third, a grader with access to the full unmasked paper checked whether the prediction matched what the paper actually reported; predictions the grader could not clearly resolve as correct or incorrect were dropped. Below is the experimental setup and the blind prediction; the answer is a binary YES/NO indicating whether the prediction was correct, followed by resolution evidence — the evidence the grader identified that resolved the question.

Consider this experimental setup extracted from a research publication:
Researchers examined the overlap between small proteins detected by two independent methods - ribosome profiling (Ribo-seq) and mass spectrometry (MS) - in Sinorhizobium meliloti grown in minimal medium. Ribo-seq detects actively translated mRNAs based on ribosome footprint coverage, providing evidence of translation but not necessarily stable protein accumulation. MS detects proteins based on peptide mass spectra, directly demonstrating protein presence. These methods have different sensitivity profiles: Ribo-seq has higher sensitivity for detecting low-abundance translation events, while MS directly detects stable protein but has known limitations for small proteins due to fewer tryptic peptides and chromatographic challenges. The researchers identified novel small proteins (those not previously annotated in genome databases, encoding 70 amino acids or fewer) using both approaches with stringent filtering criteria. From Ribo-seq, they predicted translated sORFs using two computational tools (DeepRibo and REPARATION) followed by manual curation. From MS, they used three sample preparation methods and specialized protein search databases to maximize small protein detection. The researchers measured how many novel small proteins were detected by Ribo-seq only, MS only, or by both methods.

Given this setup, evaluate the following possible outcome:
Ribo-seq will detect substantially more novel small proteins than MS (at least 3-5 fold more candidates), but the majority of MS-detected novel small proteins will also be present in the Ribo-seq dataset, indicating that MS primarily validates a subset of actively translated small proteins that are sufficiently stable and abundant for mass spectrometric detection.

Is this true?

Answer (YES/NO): NO